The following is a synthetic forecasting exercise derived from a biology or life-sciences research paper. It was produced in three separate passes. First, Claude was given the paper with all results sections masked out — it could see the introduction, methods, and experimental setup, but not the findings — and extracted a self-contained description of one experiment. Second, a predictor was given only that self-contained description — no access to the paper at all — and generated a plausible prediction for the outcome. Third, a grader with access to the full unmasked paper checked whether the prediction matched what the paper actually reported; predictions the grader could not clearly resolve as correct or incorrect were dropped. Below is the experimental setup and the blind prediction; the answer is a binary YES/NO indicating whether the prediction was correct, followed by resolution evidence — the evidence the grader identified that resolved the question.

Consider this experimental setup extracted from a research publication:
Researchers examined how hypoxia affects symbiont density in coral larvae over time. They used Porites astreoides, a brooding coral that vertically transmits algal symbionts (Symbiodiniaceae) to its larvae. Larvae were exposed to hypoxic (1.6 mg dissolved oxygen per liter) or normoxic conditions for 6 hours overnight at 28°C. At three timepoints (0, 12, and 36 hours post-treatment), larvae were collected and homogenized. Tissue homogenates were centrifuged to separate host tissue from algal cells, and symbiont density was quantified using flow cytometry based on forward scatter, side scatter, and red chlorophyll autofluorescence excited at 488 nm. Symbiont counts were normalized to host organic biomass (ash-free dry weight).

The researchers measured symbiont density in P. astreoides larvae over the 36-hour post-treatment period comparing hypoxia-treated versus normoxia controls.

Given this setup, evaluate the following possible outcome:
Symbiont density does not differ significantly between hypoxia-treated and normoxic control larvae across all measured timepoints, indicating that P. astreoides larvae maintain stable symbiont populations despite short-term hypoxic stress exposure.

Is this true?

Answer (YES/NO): NO